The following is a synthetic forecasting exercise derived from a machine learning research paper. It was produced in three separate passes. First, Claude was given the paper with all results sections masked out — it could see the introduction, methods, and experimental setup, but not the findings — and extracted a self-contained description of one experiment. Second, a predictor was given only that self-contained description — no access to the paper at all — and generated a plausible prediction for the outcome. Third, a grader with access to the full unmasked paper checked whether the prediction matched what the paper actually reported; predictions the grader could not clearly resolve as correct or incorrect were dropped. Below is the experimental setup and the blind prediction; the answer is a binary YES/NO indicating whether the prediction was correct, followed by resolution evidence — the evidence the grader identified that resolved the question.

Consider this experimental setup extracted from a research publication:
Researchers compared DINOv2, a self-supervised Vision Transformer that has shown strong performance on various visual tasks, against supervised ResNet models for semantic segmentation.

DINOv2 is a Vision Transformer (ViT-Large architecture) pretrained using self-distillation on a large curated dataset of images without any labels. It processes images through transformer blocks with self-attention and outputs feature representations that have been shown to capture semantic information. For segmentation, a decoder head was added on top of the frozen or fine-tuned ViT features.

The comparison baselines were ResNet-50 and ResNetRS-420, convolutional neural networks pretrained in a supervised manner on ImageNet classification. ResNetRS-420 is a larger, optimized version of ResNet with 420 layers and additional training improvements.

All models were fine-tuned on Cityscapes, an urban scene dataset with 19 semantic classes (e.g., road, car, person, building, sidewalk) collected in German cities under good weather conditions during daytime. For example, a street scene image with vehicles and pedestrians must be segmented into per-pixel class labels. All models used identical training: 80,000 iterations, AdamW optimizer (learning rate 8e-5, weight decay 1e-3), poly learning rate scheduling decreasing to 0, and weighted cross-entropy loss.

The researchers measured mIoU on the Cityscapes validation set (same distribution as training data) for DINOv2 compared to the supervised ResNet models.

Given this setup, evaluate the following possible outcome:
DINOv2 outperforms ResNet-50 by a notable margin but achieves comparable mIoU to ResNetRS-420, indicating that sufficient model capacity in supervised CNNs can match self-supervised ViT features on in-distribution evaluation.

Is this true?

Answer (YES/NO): NO